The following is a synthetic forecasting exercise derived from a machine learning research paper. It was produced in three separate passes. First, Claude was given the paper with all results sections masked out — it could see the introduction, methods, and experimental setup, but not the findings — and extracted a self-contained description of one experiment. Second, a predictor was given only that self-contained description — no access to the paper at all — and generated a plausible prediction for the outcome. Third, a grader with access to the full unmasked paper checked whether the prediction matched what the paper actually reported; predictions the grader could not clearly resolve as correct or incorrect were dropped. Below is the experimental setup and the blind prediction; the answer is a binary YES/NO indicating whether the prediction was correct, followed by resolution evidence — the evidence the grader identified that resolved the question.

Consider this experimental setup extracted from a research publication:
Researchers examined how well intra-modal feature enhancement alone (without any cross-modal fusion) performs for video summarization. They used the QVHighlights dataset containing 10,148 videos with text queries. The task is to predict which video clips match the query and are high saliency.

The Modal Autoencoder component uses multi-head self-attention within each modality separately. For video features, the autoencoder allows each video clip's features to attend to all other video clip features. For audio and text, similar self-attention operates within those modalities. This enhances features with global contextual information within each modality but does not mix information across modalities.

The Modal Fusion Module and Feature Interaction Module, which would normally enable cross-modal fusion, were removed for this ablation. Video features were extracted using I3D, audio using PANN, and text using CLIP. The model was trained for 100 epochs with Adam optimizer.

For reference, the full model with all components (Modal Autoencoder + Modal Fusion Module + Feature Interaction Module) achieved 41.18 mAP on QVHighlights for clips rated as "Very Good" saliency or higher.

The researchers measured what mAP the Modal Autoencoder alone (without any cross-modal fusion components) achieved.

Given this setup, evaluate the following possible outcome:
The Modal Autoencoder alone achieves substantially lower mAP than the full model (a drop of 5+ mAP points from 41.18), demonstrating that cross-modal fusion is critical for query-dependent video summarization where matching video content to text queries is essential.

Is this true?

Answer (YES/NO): YES